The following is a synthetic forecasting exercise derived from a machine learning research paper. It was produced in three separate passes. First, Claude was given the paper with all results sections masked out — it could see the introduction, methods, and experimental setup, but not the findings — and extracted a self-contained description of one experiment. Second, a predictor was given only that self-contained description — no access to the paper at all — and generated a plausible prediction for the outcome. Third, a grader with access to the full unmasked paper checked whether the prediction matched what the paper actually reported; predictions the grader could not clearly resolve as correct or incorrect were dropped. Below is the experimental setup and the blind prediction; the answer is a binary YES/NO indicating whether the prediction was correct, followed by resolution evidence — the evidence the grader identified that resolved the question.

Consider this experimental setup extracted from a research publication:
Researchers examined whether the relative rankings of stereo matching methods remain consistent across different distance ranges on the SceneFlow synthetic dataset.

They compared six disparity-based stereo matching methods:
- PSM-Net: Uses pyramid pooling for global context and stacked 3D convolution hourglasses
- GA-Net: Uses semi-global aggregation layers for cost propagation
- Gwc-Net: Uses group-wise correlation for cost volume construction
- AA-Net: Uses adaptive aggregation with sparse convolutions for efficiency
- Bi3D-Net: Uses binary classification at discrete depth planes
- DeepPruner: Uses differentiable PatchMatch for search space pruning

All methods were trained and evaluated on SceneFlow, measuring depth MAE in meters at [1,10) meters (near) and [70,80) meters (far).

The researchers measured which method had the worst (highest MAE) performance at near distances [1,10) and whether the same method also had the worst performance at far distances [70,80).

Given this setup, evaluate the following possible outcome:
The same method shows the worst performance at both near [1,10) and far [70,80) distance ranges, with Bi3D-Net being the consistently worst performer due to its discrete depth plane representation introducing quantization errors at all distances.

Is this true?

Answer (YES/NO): NO